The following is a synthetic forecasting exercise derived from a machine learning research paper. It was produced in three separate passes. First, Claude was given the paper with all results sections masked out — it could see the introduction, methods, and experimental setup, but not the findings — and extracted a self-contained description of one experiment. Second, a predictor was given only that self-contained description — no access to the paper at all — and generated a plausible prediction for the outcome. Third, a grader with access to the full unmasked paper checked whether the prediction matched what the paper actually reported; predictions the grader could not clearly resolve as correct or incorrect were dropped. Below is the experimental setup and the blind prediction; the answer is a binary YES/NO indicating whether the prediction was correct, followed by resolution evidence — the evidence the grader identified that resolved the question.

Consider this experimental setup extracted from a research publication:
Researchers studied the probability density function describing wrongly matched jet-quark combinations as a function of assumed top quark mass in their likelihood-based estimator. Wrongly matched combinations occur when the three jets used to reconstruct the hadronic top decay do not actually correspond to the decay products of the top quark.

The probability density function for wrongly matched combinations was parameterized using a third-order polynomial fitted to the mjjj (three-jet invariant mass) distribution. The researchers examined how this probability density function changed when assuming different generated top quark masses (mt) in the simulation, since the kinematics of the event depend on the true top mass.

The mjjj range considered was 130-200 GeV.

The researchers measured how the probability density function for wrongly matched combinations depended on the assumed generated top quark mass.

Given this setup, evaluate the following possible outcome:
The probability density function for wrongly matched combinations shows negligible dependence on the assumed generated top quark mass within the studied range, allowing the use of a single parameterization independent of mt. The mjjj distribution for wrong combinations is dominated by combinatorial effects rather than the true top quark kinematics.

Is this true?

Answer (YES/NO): YES